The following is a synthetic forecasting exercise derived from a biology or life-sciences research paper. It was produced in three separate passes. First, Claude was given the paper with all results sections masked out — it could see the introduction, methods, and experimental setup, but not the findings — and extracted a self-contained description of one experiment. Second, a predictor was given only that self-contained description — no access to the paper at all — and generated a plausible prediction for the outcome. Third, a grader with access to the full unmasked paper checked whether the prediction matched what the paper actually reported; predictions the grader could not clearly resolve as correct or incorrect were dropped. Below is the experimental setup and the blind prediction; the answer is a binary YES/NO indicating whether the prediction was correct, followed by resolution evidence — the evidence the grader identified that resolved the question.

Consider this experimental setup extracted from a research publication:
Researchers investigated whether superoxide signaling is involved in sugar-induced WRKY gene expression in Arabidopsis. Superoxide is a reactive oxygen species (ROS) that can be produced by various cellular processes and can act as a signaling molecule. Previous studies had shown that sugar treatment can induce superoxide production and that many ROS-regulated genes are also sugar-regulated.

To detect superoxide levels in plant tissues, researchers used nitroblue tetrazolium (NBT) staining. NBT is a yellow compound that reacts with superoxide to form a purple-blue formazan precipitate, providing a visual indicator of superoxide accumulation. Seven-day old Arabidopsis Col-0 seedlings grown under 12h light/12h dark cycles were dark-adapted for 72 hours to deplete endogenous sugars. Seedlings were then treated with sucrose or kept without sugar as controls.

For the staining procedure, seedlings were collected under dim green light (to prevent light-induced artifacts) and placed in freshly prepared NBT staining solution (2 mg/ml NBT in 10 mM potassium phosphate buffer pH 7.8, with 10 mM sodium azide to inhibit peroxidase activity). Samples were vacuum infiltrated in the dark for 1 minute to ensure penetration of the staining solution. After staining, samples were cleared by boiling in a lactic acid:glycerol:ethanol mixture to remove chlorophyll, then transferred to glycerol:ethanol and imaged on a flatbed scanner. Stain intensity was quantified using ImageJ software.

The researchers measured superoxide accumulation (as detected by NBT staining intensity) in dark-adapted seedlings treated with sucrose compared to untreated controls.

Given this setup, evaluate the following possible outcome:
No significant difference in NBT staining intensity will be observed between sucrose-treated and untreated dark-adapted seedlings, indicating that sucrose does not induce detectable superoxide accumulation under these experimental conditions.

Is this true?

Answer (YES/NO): NO